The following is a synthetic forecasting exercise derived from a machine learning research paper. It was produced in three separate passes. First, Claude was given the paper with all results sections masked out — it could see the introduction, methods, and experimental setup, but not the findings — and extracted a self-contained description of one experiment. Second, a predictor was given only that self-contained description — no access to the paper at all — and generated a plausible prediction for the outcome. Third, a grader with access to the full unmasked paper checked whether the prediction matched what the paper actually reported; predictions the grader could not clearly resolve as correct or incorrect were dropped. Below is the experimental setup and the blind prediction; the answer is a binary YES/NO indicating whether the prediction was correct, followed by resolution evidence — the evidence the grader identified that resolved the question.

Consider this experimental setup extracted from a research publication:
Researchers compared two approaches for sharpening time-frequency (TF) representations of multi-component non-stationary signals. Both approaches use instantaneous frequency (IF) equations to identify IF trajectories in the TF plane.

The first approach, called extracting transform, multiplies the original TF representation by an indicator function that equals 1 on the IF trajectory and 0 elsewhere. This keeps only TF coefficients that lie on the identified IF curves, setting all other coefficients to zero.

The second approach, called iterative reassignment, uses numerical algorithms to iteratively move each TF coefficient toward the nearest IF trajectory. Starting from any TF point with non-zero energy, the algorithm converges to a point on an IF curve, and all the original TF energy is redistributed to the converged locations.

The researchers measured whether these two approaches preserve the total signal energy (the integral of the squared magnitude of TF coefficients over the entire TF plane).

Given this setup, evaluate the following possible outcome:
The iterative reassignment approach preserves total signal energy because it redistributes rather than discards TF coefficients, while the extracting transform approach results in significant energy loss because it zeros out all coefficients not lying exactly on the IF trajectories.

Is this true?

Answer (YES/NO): YES